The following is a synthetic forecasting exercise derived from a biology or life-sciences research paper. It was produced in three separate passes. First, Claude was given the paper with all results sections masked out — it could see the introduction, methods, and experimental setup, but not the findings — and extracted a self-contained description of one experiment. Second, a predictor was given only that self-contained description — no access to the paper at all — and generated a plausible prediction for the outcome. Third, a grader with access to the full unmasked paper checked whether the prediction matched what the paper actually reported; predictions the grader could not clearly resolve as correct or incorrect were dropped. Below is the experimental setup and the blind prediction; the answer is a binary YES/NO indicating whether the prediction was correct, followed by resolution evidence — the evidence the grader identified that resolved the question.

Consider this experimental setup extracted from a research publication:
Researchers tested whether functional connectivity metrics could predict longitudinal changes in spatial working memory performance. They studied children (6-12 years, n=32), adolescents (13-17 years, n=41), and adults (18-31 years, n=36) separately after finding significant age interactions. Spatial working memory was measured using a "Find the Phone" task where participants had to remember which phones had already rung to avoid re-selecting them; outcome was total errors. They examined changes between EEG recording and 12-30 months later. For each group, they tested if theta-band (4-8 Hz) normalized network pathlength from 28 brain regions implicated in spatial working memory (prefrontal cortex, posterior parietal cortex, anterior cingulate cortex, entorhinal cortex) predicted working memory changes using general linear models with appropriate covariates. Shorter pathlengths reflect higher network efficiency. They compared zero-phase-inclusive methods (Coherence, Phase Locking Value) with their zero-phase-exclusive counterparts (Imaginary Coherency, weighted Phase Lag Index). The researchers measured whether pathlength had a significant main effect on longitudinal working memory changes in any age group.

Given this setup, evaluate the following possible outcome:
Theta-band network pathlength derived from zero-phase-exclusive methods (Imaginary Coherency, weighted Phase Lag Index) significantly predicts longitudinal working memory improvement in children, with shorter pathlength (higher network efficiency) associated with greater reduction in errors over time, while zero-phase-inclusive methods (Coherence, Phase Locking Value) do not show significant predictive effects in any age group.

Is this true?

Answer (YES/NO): NO